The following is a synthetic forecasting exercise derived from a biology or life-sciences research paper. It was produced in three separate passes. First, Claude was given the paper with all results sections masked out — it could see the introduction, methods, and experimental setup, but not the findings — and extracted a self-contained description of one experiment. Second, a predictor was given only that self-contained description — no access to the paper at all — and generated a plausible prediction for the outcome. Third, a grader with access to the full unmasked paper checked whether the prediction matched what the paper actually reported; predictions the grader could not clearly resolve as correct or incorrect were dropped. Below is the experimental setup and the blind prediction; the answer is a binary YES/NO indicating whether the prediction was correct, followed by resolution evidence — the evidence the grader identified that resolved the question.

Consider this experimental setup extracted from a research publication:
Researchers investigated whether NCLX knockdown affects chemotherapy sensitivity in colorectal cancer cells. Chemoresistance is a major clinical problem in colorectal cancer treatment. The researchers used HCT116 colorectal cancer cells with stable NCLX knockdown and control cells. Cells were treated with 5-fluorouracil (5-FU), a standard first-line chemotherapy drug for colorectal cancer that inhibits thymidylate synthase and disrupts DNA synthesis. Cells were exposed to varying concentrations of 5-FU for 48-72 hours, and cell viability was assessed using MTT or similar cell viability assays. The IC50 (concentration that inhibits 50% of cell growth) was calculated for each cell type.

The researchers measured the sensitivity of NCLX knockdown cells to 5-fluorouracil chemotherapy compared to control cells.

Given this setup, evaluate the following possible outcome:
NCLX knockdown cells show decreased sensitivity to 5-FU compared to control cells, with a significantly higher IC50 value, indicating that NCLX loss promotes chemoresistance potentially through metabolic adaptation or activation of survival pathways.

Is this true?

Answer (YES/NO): YES